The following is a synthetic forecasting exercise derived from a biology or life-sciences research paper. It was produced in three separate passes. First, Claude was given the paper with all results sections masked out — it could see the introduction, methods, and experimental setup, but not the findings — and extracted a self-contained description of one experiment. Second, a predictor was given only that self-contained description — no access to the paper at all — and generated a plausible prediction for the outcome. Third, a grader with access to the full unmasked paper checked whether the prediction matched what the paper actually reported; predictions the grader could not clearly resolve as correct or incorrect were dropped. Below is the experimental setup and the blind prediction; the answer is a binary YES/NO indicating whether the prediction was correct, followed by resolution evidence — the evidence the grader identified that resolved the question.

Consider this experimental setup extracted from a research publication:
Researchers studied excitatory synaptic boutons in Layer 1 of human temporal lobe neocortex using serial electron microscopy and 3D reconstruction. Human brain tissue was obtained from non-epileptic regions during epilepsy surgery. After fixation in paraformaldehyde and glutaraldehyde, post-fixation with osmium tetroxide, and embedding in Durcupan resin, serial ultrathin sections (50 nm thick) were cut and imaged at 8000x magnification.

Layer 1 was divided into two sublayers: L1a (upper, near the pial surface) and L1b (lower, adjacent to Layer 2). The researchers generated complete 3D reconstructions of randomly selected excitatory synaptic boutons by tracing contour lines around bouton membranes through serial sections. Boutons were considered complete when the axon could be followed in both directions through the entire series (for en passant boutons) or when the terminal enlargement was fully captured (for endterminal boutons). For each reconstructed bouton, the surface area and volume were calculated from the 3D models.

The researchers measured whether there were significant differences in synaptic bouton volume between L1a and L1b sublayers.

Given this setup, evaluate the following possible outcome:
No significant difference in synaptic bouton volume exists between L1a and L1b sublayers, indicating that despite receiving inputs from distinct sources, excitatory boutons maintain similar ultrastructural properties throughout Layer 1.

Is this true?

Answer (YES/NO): YES